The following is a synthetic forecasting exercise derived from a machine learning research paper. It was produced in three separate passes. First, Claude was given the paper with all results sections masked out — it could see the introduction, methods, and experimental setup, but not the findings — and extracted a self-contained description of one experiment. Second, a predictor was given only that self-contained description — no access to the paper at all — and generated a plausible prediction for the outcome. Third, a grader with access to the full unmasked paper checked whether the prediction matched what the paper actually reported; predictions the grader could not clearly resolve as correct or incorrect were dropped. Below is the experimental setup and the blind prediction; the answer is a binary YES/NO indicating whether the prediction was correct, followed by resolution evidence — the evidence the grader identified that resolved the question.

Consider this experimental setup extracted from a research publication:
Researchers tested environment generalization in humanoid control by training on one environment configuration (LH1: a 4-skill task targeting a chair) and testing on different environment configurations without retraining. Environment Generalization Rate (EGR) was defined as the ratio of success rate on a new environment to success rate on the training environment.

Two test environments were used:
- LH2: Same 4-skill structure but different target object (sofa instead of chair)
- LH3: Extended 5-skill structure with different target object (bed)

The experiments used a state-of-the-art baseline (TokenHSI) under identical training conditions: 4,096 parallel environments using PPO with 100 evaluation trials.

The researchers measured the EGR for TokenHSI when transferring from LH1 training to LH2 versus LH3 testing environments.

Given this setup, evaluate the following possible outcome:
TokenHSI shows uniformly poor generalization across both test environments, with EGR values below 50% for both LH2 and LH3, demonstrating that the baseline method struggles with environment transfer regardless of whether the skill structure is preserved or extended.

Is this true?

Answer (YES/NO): NO